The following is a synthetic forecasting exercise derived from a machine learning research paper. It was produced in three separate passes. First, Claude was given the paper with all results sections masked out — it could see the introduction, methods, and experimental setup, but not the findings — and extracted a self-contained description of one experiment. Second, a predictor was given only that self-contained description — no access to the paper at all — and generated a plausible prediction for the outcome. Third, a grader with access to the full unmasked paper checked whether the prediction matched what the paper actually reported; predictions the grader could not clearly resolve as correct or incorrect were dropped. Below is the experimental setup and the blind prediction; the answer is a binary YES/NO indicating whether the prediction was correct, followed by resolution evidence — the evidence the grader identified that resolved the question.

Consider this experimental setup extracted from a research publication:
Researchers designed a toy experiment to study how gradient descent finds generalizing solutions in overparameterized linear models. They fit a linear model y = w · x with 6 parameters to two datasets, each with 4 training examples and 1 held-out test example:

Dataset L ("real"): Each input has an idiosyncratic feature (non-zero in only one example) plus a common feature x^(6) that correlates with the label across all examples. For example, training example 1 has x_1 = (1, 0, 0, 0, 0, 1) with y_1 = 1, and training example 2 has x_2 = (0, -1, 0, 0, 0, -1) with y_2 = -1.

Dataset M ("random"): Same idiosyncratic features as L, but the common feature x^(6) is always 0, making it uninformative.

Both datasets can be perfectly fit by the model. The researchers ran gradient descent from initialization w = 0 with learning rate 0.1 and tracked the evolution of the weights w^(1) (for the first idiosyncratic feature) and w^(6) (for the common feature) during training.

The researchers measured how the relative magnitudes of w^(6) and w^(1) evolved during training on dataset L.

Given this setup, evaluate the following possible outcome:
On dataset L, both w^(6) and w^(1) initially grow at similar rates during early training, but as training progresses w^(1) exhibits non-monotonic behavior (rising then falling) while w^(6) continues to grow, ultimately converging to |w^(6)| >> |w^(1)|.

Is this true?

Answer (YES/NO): NO